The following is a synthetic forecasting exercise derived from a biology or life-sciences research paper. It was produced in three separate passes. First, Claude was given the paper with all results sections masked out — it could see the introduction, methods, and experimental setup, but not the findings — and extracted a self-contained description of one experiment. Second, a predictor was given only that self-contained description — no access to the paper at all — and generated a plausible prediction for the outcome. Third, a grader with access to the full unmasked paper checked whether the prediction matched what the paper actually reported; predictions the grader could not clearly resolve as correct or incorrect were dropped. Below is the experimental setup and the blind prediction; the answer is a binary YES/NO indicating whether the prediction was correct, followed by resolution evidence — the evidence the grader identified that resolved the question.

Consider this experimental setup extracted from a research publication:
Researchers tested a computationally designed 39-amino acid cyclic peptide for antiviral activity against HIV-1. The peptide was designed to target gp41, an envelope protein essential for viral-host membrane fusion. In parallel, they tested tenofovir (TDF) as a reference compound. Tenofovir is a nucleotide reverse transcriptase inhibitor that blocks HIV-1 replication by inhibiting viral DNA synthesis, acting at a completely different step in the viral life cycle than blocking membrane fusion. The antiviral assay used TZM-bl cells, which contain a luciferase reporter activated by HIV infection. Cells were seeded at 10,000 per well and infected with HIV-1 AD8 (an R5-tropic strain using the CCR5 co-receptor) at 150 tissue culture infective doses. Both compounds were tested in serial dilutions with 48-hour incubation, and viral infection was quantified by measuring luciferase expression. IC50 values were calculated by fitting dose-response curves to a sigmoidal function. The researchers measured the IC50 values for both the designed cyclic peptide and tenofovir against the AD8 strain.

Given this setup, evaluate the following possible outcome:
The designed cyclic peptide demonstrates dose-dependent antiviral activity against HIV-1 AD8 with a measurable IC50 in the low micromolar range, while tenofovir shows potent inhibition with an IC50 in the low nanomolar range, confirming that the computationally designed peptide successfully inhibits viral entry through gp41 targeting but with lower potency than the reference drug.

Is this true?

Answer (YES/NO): YES